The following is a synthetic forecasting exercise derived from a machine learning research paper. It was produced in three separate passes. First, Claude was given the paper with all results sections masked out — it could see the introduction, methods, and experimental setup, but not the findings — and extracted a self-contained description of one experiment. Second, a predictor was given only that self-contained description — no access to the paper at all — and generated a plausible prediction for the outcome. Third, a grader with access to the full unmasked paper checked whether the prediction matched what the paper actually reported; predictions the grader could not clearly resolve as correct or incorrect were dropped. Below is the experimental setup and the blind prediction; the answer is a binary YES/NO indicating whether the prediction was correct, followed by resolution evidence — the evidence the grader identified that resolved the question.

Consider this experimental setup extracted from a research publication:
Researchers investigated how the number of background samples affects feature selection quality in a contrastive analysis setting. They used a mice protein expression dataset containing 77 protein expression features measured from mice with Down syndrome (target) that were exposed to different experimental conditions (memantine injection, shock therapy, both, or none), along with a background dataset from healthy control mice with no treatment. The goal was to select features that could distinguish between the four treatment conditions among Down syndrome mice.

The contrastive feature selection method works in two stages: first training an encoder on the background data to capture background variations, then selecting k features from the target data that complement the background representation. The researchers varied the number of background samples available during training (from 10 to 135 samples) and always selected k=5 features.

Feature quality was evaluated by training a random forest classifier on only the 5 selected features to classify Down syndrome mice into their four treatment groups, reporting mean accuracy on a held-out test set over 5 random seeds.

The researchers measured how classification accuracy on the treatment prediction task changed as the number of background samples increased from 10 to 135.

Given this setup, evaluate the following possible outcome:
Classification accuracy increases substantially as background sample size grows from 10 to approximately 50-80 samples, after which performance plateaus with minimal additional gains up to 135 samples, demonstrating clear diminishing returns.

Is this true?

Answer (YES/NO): YES